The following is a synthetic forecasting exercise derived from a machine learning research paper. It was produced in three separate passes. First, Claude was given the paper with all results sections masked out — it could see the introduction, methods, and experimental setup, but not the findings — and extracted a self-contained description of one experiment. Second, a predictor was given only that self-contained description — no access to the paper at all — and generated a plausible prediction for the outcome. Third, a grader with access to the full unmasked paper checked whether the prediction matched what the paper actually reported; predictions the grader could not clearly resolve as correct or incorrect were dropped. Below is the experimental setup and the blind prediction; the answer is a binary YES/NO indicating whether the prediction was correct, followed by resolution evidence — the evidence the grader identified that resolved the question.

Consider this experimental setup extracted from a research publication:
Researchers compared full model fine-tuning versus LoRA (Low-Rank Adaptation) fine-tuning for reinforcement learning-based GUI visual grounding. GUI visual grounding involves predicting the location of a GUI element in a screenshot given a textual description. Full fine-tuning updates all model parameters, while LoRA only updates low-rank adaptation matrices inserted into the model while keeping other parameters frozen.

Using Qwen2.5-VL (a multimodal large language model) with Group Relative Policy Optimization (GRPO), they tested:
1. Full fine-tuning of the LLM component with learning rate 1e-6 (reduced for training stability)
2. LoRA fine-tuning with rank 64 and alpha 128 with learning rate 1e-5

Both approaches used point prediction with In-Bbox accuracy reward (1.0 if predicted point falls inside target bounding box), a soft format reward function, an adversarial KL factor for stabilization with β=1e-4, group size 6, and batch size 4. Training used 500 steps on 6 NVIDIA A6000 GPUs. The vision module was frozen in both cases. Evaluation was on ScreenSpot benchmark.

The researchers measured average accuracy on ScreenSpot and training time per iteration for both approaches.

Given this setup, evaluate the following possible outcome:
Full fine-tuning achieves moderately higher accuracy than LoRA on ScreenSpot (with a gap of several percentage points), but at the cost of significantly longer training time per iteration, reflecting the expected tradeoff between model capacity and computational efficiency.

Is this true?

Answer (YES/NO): NO